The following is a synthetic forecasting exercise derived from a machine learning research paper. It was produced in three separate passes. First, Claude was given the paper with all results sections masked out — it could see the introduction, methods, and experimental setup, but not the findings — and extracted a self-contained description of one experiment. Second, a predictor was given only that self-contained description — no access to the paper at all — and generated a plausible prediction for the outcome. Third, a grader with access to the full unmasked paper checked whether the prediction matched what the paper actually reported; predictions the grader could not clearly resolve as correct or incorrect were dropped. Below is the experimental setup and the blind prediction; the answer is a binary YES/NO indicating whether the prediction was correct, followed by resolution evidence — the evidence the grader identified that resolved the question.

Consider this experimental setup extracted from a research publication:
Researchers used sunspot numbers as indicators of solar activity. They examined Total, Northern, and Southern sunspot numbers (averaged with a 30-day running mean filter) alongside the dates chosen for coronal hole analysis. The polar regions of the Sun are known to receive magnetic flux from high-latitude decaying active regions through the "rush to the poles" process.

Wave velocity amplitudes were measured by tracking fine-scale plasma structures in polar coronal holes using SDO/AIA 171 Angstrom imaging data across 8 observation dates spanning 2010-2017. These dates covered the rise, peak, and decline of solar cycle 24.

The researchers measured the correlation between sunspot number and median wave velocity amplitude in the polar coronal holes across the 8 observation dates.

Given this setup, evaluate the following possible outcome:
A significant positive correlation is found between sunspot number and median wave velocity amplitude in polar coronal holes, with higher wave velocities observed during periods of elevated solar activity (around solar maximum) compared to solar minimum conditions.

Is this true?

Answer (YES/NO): NO